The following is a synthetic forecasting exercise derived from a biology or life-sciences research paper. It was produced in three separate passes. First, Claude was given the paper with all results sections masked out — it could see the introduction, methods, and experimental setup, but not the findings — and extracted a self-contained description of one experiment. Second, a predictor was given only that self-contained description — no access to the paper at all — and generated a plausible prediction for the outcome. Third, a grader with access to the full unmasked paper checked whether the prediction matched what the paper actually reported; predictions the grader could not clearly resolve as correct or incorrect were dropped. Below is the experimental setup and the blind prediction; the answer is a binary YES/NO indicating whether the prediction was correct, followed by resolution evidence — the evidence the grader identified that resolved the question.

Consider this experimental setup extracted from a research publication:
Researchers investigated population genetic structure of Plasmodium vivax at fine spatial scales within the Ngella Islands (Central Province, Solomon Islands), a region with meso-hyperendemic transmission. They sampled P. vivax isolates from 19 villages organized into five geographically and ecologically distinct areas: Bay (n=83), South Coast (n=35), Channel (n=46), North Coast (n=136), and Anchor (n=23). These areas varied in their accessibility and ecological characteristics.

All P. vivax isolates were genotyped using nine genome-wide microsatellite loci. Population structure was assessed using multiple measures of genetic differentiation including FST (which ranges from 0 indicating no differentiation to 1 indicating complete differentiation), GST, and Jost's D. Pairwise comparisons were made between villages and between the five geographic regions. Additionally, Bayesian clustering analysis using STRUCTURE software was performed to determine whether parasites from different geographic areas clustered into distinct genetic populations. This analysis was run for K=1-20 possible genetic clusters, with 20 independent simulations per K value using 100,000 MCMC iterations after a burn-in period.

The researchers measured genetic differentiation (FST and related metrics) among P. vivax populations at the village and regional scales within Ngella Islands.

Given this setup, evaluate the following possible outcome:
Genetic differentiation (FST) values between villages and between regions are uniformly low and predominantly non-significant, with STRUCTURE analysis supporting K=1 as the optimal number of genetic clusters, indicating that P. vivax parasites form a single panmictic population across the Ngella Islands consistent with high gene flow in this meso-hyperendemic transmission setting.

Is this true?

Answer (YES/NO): NO